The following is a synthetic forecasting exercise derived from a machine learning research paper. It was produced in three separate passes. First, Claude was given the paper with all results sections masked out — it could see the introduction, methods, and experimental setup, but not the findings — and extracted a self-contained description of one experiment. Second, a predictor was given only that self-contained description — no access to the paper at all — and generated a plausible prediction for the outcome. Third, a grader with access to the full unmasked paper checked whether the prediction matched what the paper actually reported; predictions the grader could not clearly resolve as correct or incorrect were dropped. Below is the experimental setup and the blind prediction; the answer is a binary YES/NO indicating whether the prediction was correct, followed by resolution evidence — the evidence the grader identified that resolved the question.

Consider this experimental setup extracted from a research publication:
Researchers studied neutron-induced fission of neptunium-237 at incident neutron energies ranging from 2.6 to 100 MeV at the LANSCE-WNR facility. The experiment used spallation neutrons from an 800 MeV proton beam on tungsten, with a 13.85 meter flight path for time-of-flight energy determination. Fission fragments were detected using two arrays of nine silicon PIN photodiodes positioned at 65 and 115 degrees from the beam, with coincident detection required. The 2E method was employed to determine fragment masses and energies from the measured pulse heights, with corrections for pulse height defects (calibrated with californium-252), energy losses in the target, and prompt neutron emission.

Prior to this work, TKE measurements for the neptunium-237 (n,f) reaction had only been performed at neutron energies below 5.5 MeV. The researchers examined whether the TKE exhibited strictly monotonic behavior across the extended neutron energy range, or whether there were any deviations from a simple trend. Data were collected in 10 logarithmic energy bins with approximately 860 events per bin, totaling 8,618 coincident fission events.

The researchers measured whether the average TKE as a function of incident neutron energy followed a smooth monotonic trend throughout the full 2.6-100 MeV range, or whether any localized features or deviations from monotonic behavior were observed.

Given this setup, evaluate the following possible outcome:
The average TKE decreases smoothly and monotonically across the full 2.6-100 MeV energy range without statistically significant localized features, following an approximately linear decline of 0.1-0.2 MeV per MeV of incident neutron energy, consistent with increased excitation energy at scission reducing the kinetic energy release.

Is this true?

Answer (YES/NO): NO